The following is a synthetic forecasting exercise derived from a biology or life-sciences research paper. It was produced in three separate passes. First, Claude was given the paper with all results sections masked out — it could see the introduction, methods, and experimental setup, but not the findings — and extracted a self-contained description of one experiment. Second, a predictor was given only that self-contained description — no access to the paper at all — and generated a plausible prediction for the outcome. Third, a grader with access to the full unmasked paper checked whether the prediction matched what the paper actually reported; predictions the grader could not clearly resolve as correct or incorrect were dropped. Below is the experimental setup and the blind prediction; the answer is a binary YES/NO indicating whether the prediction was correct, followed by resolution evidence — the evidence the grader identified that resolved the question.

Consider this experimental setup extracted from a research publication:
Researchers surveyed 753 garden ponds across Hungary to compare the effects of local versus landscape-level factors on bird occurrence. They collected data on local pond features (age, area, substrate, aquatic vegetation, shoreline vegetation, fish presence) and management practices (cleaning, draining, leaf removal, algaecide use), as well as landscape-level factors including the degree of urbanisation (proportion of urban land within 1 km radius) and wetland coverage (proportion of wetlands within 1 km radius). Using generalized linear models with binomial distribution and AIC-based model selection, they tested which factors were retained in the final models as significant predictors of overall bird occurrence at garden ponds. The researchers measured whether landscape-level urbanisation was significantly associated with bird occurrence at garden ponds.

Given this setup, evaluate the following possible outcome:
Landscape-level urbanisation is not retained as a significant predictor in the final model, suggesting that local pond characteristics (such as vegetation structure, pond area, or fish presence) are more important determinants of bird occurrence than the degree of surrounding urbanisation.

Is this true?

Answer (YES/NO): NO